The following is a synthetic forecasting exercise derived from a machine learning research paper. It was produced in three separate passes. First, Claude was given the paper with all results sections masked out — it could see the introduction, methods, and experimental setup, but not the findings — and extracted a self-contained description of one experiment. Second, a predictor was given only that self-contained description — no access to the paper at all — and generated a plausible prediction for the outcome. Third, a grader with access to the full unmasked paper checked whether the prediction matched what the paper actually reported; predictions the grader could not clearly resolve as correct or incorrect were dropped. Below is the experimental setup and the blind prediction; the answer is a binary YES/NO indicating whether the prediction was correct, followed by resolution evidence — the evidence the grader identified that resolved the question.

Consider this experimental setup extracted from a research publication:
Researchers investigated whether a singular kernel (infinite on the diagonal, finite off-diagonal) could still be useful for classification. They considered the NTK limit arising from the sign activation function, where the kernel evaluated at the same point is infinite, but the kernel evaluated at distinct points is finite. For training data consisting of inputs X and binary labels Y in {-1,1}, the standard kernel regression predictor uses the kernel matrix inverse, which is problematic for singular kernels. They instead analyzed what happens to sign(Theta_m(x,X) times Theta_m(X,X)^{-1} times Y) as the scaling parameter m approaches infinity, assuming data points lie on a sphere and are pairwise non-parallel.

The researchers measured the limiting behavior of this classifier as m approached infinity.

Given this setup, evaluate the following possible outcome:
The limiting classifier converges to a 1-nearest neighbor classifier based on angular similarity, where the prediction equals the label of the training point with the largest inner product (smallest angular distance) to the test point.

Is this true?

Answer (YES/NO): NO